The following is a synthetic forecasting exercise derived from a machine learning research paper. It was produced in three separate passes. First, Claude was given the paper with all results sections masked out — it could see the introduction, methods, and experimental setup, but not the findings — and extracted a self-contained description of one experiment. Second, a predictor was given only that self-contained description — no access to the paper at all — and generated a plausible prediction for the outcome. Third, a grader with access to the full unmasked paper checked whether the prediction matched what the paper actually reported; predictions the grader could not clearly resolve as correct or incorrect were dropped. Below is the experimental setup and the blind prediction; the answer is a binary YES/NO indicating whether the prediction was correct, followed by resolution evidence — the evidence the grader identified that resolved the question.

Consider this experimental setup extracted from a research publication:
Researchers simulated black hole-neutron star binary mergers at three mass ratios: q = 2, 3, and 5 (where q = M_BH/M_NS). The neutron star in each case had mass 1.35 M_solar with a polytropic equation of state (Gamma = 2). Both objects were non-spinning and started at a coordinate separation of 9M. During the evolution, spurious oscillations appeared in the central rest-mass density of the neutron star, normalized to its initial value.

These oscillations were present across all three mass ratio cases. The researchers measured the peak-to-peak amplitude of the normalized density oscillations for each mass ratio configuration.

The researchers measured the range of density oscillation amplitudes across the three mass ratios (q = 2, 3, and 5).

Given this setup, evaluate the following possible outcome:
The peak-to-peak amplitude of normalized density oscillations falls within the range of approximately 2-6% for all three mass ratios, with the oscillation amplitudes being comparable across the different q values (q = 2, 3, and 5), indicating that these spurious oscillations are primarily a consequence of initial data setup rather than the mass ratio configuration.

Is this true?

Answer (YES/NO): NO